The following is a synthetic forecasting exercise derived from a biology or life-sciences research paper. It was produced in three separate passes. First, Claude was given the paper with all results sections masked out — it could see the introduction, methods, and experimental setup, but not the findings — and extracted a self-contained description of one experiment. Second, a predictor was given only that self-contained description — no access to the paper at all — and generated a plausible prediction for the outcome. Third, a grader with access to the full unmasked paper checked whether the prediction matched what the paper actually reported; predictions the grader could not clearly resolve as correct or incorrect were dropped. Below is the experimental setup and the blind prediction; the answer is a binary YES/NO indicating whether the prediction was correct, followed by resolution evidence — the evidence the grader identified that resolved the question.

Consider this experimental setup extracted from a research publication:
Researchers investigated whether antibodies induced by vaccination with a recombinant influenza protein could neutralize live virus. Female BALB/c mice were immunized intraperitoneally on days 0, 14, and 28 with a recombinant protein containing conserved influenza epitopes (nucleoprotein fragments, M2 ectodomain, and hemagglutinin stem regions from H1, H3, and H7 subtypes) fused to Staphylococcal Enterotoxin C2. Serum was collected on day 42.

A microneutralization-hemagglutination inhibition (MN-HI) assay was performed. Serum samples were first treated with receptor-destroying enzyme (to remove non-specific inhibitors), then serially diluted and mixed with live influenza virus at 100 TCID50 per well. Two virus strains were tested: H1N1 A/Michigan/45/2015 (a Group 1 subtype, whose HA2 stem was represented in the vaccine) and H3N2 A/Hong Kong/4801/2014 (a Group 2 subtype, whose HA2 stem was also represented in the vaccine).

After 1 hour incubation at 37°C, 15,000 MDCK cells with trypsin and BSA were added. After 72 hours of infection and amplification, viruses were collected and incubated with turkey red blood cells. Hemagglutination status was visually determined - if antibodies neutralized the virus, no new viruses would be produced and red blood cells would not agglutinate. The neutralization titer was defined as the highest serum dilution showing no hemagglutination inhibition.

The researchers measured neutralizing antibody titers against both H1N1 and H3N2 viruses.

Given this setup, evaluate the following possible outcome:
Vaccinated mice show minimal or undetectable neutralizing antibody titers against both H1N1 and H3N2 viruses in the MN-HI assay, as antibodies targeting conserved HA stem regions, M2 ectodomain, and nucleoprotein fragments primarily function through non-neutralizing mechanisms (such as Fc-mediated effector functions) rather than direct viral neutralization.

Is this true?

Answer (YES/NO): NO